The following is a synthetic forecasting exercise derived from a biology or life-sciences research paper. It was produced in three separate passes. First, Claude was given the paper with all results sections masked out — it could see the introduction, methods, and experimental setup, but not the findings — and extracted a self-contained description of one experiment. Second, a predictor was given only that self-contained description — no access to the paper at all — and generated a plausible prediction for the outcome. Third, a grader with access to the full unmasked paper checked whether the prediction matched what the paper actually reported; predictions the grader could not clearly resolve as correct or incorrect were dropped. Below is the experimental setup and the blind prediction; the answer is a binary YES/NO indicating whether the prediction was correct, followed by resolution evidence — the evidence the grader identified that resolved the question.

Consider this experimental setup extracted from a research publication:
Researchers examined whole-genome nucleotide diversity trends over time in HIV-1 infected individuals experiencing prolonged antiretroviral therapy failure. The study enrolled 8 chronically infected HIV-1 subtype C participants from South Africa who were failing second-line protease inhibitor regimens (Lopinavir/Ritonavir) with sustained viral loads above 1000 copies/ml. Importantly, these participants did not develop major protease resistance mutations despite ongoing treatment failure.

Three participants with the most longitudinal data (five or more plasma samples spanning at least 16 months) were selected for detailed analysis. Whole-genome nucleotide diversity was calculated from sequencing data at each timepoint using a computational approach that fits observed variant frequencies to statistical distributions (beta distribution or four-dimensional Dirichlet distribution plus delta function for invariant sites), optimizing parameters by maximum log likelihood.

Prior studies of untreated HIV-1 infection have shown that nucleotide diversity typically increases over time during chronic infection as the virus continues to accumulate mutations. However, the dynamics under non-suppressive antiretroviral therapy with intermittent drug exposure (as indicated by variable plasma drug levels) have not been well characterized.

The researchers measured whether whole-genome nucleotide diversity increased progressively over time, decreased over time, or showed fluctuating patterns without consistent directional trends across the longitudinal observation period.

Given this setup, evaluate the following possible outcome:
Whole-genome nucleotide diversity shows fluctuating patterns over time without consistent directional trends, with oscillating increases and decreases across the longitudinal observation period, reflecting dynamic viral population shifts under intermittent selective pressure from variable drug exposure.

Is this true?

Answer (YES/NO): NO